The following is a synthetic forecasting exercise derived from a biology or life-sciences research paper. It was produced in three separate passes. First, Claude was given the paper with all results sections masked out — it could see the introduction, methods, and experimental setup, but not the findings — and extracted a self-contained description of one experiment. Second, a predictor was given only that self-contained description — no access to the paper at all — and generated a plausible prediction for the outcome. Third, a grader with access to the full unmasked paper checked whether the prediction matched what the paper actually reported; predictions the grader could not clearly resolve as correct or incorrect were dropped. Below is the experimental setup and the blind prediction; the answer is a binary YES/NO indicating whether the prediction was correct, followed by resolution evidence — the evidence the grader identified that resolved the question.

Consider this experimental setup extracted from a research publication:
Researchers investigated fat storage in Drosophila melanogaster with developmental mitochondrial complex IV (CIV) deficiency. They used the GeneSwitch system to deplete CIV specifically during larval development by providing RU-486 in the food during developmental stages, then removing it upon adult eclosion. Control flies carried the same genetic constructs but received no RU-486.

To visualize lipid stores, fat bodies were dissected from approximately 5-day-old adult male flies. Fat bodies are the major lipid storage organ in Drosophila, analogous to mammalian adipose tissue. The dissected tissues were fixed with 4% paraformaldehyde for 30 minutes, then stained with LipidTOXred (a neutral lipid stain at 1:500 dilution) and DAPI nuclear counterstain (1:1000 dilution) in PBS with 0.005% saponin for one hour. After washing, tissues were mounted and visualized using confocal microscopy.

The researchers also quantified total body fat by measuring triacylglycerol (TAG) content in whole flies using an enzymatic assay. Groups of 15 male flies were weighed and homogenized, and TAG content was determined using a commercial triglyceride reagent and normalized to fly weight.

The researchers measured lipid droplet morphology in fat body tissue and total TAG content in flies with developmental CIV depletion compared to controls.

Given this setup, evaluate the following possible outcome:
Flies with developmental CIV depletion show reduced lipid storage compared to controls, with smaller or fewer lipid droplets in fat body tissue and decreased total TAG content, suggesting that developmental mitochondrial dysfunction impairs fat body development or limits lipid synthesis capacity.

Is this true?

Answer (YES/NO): YES